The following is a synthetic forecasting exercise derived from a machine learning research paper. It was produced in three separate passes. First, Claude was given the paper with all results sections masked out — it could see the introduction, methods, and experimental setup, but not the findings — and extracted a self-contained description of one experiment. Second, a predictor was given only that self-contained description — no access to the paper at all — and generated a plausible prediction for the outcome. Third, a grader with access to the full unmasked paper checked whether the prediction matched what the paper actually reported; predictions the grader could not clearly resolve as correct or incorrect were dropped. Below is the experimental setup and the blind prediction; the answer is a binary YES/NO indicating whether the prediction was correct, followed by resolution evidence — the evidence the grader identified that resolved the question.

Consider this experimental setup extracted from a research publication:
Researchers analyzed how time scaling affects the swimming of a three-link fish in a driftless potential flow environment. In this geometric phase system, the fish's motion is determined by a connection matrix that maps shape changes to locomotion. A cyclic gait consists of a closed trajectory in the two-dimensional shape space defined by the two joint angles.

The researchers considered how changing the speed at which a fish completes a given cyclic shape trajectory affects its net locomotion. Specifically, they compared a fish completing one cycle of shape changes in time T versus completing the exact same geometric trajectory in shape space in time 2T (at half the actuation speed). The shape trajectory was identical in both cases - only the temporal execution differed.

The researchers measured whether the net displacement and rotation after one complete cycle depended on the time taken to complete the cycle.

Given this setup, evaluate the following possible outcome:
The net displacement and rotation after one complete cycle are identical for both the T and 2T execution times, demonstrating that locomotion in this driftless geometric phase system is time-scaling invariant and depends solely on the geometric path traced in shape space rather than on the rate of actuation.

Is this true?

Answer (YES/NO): YES